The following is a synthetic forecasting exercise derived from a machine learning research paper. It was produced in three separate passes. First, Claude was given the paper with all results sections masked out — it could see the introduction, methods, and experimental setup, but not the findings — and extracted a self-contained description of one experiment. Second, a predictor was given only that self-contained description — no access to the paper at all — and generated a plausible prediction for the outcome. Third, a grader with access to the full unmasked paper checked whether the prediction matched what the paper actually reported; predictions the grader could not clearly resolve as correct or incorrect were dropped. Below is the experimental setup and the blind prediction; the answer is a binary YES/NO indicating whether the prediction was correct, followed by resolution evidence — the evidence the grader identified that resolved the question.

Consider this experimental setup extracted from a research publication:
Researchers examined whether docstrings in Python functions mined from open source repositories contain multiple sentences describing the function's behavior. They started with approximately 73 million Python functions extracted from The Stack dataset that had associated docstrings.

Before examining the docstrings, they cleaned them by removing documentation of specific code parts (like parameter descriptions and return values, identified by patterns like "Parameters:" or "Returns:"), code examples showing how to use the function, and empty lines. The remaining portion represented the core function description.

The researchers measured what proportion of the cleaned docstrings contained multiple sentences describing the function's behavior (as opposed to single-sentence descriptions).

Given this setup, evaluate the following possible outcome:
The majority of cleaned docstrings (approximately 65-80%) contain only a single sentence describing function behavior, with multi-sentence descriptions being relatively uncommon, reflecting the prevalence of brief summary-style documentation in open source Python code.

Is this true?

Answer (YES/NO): NO